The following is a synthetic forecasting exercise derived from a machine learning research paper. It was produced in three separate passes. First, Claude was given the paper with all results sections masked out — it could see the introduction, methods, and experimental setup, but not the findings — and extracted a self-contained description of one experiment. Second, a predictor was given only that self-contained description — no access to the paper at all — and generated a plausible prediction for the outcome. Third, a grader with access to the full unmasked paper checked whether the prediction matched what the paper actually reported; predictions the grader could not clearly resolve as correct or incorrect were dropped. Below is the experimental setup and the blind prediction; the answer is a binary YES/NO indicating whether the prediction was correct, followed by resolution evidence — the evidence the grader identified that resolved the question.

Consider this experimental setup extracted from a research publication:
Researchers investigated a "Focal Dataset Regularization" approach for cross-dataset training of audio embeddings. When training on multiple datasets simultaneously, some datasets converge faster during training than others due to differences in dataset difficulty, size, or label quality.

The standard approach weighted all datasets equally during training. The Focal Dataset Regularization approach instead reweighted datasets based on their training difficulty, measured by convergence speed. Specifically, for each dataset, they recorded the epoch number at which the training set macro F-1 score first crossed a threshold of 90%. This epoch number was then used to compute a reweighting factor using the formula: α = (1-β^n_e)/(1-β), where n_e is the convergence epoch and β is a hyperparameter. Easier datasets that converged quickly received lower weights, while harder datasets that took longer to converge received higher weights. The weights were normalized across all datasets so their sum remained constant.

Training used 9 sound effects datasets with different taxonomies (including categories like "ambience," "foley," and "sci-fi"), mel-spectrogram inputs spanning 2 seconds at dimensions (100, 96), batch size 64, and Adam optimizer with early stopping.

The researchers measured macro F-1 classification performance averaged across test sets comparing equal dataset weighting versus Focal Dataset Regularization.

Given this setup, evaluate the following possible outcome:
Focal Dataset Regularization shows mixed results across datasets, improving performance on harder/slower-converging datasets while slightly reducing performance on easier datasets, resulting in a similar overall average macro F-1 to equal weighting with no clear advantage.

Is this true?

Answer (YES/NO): NO